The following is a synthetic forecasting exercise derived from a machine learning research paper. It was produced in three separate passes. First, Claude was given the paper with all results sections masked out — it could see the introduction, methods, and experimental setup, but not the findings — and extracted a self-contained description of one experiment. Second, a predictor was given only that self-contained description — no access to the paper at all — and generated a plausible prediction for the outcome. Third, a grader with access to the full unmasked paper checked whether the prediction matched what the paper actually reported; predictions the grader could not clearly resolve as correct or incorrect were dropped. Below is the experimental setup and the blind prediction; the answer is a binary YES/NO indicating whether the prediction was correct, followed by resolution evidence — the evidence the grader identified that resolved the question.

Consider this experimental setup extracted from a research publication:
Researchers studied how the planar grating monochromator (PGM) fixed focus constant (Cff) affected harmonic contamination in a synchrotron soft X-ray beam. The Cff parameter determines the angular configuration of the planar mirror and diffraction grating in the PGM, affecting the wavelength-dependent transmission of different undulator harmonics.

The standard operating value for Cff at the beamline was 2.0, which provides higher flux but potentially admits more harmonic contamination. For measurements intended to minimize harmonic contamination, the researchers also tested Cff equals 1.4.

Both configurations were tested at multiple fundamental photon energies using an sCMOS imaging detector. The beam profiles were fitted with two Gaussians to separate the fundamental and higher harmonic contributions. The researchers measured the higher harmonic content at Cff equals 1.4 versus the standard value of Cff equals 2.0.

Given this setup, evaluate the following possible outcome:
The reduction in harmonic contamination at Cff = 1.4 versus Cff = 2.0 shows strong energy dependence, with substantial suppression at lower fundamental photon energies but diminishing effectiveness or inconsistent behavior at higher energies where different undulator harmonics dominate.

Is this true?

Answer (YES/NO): NO